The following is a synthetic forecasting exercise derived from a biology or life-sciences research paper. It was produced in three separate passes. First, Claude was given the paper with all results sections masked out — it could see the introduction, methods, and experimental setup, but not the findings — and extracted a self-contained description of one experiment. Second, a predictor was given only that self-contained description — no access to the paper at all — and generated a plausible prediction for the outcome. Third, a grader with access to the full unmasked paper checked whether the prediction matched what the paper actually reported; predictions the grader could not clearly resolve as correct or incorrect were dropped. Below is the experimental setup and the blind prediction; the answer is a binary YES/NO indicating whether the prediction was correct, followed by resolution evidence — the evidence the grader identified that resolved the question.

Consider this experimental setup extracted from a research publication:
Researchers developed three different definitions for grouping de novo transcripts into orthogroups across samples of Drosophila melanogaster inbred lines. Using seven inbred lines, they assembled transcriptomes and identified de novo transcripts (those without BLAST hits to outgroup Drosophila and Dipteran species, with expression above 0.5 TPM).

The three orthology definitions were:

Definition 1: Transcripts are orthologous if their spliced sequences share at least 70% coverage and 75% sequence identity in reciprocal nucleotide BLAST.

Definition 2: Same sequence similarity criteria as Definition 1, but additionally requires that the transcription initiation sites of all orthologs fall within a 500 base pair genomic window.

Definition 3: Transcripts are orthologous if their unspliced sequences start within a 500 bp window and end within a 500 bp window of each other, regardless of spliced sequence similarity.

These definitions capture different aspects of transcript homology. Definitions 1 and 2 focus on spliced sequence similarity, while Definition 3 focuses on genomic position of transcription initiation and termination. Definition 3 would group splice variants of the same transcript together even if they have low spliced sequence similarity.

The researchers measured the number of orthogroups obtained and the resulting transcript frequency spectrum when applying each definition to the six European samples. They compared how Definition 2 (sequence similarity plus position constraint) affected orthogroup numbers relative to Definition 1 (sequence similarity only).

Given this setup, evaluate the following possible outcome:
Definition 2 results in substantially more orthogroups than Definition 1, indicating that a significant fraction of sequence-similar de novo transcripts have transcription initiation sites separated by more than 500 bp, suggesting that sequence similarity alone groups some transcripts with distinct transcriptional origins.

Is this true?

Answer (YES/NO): YES